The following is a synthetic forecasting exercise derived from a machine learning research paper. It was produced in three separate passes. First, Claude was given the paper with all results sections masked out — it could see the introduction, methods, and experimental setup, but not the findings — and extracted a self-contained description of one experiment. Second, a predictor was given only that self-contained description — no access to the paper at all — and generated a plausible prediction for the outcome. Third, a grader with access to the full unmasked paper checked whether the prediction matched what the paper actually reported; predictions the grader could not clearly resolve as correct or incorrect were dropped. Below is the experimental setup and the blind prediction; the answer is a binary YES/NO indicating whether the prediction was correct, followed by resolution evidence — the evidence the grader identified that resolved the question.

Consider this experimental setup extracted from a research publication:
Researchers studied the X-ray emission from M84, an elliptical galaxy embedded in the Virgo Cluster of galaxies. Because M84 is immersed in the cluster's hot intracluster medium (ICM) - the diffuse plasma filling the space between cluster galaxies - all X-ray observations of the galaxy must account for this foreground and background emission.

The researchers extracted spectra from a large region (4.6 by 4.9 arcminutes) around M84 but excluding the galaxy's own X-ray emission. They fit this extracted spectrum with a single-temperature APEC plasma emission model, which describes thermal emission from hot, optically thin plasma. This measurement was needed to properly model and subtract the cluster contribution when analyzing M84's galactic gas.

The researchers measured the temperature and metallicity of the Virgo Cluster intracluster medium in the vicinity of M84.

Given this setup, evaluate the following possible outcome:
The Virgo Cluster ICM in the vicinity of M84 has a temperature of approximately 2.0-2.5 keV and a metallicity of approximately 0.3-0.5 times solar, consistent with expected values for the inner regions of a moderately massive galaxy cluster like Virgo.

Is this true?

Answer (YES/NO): YES